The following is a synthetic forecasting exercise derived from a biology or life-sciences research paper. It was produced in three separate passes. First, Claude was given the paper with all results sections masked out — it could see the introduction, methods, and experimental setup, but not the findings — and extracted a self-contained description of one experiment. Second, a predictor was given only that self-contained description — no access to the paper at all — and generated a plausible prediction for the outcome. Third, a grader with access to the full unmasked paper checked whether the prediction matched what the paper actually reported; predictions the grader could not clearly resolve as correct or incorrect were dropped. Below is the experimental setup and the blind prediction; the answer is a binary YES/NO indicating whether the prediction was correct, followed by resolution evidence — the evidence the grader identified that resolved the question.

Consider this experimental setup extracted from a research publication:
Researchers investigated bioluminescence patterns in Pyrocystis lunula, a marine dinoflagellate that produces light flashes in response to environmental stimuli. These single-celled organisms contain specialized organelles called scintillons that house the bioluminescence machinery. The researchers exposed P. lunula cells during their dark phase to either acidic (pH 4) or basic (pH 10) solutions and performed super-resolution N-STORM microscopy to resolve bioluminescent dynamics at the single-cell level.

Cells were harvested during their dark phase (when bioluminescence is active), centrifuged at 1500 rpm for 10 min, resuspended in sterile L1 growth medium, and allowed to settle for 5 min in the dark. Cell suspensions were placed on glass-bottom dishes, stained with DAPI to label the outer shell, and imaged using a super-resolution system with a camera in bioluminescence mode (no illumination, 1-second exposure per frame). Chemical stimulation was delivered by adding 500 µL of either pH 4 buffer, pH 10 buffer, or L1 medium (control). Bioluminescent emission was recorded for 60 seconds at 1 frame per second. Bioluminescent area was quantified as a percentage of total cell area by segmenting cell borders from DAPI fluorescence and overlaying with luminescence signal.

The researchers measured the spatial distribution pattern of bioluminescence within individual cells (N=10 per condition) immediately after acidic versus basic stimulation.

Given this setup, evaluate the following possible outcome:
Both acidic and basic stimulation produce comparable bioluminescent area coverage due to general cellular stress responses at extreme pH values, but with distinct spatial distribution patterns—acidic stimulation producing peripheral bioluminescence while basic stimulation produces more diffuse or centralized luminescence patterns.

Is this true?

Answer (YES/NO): NO